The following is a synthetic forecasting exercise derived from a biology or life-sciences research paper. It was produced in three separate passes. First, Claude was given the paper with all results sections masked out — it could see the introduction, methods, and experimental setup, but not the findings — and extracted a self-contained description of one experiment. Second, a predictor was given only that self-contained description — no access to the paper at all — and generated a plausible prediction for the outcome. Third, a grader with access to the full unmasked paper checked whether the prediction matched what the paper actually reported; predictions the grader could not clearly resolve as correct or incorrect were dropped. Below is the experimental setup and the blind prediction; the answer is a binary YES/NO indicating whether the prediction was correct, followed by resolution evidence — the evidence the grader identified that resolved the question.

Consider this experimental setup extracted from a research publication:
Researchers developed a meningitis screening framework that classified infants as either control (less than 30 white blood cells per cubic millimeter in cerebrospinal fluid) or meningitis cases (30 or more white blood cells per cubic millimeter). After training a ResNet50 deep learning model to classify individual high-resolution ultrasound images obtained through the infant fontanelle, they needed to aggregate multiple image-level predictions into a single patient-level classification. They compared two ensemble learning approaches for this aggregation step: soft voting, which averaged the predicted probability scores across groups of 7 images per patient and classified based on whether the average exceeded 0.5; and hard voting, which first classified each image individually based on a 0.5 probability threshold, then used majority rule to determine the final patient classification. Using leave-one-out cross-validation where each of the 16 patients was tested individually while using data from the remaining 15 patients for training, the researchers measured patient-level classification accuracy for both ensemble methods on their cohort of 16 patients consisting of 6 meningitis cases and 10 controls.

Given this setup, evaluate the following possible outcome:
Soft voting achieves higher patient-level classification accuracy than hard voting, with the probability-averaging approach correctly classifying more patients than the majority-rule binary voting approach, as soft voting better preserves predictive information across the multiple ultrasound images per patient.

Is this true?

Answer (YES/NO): YES